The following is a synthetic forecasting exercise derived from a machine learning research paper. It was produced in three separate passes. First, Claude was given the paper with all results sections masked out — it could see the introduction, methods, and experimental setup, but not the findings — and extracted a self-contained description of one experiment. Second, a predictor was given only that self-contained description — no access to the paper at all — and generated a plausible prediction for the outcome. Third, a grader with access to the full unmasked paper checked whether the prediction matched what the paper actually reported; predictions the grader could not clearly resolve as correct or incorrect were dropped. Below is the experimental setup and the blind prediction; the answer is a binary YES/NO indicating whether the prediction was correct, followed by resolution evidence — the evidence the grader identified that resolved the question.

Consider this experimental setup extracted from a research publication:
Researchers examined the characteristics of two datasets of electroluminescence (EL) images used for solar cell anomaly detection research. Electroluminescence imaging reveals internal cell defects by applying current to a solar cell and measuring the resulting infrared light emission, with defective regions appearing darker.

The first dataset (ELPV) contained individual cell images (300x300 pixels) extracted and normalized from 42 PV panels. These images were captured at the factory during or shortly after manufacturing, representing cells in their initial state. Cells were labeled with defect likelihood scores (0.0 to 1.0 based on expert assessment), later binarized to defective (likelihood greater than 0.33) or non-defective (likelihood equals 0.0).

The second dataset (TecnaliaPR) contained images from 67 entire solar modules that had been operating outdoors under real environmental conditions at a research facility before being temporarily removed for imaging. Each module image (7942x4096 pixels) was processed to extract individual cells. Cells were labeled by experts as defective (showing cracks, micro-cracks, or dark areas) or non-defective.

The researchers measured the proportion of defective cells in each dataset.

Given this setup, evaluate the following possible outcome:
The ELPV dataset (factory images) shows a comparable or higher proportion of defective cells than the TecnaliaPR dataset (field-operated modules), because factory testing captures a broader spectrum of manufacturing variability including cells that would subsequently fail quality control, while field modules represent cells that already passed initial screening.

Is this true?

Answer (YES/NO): YES